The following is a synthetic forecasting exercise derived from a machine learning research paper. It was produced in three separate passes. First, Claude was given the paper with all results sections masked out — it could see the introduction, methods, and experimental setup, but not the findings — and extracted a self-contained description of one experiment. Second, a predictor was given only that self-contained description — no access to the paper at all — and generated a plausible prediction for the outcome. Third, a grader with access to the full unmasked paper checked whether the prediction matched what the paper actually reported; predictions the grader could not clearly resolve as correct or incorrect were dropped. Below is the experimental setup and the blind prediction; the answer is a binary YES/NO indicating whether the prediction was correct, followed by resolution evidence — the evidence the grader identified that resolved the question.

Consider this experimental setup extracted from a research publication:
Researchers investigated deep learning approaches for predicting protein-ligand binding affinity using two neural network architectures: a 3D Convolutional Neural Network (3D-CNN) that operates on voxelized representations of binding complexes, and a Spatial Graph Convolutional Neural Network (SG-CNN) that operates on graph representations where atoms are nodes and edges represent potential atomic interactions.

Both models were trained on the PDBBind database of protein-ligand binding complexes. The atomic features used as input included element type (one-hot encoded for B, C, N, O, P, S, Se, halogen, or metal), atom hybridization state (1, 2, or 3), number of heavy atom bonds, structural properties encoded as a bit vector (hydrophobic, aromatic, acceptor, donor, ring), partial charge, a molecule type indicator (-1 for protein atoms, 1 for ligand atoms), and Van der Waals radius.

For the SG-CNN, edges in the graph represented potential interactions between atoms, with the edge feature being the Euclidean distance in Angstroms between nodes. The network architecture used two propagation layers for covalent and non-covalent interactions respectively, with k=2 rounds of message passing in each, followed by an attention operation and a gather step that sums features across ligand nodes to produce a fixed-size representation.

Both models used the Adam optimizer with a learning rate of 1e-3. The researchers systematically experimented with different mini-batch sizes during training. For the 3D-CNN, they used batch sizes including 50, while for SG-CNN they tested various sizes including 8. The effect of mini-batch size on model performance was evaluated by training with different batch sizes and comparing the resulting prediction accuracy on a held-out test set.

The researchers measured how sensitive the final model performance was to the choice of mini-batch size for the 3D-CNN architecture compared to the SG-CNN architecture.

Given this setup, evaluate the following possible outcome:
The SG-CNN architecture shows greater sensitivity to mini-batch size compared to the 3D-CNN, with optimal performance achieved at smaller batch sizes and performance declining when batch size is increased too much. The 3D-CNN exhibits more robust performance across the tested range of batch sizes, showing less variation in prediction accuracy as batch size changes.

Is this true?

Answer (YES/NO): YES